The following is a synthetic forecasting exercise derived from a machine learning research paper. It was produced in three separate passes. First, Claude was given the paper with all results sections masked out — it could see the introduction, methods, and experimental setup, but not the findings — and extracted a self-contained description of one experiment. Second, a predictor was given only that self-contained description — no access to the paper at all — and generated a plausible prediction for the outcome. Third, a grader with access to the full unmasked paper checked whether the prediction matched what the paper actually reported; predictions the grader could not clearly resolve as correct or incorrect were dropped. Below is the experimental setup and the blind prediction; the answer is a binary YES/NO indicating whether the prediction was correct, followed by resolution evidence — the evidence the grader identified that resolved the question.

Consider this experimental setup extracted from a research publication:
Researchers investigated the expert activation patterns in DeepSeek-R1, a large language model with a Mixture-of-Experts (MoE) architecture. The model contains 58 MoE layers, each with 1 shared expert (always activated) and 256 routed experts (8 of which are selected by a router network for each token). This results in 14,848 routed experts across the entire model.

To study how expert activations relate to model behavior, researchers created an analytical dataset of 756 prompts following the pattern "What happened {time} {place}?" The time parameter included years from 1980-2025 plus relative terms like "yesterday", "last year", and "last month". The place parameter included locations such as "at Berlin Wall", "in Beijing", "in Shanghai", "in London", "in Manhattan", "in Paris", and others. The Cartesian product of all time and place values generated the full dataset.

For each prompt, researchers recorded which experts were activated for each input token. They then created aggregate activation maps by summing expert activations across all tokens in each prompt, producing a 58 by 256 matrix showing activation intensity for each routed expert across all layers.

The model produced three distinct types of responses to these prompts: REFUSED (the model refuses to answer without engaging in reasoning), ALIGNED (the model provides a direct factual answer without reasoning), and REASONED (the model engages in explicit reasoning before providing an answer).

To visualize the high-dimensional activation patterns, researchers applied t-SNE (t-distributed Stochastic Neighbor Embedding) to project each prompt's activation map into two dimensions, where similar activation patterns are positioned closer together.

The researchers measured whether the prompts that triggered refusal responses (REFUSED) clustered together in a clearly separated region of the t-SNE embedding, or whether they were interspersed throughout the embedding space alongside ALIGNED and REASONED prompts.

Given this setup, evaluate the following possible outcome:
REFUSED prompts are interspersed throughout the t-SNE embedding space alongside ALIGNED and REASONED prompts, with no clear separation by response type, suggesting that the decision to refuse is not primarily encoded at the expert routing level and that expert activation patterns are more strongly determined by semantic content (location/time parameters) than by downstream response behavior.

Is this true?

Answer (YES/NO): NO